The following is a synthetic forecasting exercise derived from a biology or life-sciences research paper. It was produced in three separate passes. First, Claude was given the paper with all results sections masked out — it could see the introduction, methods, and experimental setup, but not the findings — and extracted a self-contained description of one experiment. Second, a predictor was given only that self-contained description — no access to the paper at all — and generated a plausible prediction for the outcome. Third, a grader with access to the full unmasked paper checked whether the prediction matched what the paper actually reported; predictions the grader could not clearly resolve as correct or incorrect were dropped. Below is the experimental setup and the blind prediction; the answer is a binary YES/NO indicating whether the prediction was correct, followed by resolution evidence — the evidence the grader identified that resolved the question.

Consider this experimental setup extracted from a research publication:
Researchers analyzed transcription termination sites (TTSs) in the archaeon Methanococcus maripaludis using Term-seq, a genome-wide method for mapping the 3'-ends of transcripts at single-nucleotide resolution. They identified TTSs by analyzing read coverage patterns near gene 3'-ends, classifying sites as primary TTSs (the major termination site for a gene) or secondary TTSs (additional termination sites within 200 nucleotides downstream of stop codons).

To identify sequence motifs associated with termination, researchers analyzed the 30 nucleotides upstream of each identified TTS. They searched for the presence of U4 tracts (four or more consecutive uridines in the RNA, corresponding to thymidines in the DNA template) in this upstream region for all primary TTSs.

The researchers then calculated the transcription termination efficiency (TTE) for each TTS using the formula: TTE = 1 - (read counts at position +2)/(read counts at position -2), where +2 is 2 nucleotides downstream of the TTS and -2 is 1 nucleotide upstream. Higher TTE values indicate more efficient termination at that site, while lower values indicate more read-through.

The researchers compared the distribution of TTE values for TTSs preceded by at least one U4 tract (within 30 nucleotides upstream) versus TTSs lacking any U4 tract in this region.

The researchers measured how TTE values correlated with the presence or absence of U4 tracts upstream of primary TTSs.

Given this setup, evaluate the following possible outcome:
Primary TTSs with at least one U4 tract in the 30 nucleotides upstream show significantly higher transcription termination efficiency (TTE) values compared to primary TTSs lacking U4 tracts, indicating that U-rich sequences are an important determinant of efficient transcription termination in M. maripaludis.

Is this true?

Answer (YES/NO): YES